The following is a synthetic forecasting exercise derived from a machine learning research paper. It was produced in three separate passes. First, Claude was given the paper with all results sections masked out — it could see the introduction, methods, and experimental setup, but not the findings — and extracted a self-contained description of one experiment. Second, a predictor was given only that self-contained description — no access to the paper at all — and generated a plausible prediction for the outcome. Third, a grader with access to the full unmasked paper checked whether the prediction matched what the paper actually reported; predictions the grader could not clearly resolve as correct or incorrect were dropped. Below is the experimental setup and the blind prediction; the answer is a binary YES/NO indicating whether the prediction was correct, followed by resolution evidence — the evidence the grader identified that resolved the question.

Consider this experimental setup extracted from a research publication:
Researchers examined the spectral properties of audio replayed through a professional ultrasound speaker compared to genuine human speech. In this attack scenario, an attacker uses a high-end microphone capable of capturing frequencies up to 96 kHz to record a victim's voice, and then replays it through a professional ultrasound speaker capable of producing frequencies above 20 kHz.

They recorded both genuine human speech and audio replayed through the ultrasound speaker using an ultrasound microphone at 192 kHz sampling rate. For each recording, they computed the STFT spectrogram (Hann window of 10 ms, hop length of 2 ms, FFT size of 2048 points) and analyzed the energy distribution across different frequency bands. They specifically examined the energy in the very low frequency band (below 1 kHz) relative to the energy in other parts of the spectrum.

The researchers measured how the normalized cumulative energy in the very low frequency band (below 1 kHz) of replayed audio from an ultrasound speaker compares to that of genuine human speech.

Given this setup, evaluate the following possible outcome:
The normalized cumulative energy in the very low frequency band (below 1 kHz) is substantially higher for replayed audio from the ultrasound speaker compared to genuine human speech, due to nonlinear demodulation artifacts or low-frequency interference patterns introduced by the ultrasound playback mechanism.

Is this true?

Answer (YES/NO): NO